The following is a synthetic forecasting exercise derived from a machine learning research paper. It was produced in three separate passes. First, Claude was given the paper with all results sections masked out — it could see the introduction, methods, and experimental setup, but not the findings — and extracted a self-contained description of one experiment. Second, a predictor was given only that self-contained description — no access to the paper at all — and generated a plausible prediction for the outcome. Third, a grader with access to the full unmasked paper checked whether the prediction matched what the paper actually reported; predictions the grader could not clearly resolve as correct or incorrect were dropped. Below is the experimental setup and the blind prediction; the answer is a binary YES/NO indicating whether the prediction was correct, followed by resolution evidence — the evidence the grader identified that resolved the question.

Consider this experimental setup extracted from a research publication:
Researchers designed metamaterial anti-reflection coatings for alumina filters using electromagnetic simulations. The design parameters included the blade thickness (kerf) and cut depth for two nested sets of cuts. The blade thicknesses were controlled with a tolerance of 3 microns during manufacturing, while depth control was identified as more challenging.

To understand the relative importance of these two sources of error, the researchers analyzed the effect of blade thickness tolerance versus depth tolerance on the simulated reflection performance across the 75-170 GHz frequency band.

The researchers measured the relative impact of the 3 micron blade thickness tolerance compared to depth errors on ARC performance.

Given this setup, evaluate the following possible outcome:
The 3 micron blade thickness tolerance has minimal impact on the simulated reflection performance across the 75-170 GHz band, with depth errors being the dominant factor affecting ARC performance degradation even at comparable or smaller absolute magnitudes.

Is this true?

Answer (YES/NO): YES